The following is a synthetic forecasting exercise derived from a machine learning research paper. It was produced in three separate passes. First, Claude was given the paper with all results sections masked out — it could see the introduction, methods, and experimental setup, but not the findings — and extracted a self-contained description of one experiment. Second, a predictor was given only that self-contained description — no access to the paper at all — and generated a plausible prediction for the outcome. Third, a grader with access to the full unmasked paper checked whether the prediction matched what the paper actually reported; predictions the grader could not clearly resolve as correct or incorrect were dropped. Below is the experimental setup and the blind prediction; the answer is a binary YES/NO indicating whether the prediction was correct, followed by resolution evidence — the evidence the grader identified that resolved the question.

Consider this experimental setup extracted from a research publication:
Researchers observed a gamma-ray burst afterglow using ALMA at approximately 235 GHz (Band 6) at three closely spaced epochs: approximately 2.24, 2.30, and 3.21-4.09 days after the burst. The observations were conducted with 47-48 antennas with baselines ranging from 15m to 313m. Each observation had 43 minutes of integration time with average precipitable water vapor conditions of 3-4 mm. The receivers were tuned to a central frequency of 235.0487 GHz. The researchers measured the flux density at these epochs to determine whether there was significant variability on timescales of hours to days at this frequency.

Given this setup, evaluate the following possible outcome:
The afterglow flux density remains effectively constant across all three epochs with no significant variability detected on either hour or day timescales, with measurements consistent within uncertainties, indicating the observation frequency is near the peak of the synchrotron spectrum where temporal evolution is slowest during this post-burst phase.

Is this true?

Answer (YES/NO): NO